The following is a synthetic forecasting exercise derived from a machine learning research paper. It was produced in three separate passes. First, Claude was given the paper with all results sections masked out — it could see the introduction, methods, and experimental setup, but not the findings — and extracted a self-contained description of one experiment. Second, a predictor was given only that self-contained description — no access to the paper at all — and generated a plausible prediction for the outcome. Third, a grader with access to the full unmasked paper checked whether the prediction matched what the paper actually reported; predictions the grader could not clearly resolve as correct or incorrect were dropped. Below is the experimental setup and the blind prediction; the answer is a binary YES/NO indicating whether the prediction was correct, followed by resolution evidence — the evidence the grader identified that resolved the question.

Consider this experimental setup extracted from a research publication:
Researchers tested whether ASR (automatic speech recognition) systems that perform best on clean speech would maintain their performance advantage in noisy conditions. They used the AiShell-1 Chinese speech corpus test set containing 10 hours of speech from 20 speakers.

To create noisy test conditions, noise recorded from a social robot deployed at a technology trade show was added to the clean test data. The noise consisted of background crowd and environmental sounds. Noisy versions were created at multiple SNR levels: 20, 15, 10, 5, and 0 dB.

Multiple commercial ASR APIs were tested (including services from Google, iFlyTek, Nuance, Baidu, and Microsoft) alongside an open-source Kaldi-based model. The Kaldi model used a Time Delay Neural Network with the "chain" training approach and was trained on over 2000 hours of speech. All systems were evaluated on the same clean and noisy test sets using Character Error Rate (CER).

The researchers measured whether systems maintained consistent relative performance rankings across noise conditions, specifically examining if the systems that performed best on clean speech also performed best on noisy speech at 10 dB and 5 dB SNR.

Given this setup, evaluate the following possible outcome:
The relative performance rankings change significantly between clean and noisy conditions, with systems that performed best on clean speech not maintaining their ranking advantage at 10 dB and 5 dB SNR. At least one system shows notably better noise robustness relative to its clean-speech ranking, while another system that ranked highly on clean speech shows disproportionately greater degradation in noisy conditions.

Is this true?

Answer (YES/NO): NO